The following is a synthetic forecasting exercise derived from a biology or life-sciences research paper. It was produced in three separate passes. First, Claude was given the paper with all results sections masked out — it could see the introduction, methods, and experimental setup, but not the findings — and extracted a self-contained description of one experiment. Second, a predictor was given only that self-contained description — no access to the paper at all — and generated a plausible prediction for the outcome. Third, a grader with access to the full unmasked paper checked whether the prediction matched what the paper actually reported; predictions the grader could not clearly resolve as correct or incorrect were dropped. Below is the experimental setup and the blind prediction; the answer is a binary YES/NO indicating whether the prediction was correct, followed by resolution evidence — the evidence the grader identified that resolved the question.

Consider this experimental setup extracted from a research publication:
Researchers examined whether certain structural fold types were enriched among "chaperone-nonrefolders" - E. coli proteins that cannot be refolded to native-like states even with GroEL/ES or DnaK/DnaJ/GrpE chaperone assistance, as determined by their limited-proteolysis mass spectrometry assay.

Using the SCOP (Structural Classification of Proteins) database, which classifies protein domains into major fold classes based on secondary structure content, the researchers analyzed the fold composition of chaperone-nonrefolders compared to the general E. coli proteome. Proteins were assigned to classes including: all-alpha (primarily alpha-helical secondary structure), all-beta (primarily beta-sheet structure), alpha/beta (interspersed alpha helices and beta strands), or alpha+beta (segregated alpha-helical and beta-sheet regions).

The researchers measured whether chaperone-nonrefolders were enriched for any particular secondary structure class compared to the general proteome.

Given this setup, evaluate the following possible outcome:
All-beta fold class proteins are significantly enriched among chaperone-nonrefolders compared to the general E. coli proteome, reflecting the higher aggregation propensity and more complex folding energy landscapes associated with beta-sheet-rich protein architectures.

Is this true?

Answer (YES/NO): NO